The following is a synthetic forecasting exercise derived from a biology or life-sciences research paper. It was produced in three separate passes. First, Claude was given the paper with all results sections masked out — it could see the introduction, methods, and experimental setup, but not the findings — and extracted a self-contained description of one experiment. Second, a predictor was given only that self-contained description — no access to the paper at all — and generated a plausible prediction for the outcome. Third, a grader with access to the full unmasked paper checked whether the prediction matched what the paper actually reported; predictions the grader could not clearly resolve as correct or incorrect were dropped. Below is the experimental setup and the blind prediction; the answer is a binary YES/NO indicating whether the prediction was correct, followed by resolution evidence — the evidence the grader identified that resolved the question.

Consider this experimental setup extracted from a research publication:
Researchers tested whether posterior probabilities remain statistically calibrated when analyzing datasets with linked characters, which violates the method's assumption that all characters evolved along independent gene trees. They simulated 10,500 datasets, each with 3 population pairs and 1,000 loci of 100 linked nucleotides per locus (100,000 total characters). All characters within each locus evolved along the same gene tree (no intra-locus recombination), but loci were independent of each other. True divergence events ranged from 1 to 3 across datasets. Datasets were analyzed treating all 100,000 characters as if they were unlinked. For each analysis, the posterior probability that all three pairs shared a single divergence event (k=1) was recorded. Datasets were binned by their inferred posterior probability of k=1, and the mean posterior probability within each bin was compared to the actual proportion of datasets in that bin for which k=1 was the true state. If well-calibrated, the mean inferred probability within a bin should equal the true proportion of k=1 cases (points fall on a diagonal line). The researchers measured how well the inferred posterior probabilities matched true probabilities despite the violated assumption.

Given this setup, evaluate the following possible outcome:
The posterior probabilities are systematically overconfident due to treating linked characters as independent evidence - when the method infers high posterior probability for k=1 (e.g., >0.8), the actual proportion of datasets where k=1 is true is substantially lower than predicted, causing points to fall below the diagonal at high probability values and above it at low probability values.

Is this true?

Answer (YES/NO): NO